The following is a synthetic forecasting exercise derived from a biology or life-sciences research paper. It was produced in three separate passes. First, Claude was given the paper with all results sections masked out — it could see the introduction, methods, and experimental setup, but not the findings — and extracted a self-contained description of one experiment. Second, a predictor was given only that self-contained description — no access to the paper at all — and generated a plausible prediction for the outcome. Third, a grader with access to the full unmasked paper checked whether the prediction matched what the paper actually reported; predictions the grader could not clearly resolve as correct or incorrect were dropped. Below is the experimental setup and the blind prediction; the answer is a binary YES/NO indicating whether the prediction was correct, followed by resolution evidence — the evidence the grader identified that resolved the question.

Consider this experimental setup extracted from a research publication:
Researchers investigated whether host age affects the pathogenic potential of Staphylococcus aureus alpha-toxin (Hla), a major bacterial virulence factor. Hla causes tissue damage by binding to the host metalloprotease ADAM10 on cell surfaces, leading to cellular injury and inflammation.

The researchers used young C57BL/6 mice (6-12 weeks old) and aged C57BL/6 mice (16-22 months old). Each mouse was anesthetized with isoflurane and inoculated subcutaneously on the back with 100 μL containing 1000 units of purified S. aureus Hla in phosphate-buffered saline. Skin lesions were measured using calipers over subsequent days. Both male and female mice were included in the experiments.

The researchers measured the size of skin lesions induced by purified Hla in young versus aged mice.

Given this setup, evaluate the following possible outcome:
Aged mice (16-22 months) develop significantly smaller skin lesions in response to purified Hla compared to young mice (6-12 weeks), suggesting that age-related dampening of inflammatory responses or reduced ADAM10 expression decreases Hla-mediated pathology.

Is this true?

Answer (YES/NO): YES